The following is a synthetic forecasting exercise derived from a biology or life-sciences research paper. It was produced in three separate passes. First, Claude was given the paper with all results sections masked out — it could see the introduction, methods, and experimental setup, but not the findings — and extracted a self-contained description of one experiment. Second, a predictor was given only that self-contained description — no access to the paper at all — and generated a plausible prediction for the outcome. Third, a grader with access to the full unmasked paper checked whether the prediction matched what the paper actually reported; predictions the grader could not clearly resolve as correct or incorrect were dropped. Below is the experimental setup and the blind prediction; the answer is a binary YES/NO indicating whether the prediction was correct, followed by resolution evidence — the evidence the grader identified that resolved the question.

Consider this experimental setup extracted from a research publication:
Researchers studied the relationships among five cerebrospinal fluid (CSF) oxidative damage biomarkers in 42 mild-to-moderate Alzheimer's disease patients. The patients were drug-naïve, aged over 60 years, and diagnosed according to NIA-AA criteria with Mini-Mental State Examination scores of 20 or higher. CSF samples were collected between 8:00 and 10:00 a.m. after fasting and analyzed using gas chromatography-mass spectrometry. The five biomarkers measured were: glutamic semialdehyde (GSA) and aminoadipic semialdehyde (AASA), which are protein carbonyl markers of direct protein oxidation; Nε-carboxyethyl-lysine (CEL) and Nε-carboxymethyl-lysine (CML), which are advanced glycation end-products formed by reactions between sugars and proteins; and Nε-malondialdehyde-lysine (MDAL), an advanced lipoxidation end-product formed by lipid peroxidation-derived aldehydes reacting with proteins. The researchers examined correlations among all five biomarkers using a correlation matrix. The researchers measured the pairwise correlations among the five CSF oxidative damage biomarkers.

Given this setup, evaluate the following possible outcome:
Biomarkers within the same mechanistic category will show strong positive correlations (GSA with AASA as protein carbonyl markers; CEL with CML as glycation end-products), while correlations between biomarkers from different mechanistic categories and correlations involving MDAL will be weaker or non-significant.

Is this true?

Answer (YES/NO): NO